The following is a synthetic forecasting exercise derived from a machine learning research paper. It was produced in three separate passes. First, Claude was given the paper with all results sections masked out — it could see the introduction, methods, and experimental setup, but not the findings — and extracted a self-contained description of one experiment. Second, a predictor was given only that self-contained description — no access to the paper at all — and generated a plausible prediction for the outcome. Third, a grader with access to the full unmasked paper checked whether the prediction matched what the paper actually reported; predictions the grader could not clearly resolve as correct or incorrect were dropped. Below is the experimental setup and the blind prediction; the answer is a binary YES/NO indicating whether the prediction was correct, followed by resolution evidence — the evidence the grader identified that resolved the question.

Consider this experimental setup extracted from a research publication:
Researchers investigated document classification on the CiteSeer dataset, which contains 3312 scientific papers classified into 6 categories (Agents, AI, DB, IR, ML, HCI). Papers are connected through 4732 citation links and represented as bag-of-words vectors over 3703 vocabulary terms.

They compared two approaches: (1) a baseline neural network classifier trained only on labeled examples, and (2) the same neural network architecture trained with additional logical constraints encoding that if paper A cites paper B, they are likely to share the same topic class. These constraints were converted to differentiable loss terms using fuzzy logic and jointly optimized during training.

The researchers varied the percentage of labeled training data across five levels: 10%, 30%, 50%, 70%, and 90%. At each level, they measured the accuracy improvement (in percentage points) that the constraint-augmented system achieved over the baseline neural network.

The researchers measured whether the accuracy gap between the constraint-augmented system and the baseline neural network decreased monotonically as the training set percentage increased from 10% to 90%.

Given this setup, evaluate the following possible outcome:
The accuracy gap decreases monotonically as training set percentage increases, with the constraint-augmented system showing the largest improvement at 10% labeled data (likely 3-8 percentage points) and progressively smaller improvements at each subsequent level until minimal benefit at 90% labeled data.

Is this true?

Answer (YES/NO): NO